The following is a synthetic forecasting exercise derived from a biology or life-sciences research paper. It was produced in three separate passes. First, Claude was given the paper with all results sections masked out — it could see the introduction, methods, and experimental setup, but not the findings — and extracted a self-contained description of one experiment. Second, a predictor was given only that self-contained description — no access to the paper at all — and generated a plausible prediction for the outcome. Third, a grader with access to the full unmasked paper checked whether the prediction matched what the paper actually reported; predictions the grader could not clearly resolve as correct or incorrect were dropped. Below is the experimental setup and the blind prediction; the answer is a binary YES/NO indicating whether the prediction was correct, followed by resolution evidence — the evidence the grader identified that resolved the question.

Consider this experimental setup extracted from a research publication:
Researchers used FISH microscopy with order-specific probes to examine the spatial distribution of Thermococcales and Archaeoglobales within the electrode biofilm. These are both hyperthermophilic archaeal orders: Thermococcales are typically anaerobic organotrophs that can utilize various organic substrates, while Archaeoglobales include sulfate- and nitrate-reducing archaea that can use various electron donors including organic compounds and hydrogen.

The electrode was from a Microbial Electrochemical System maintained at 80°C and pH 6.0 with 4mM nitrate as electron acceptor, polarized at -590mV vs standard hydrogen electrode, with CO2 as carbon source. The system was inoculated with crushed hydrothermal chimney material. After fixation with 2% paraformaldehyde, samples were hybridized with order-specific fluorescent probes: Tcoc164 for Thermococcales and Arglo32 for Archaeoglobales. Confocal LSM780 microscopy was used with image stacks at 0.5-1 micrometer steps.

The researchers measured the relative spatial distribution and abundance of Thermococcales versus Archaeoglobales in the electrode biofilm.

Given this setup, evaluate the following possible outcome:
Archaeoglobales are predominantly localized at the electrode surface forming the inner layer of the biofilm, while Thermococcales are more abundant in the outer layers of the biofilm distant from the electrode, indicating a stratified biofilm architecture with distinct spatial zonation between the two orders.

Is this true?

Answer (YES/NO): YES